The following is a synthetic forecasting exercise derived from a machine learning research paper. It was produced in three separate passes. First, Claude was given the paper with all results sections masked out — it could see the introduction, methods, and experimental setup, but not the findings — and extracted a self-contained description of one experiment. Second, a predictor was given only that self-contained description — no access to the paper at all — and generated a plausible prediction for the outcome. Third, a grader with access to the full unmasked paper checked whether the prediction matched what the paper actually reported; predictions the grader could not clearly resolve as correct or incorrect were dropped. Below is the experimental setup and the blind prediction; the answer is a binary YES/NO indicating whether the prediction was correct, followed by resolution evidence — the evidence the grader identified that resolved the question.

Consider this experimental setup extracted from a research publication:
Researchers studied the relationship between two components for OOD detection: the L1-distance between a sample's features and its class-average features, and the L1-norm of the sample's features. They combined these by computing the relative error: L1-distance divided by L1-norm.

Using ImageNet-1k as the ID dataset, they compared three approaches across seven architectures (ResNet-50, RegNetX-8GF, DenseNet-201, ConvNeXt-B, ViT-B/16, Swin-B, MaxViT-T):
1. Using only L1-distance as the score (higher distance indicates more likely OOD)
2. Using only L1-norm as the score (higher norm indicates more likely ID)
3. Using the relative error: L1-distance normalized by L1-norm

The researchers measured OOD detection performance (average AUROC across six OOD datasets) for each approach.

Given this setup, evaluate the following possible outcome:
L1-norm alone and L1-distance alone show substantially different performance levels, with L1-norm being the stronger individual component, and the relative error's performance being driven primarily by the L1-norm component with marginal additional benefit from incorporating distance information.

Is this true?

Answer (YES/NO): NO